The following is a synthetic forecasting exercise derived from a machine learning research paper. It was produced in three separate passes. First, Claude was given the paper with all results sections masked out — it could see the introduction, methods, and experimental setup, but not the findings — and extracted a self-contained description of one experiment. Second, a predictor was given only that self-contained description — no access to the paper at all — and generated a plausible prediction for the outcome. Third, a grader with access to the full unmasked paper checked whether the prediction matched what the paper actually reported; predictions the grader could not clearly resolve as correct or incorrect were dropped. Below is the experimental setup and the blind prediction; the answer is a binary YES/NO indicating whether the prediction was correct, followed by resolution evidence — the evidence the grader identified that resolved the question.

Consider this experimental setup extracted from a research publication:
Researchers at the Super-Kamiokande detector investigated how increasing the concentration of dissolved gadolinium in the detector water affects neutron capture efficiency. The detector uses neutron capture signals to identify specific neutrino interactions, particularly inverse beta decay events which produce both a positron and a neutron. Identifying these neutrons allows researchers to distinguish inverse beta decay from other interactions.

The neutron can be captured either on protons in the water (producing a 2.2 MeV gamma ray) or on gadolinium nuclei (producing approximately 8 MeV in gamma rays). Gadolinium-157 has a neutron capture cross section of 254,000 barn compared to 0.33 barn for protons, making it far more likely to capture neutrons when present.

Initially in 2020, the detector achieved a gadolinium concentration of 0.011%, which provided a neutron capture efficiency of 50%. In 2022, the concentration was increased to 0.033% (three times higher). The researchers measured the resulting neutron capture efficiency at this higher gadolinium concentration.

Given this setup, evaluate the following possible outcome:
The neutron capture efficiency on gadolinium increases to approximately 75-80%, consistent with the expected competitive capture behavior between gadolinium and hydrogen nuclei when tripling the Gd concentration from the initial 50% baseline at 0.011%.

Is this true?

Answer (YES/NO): YES